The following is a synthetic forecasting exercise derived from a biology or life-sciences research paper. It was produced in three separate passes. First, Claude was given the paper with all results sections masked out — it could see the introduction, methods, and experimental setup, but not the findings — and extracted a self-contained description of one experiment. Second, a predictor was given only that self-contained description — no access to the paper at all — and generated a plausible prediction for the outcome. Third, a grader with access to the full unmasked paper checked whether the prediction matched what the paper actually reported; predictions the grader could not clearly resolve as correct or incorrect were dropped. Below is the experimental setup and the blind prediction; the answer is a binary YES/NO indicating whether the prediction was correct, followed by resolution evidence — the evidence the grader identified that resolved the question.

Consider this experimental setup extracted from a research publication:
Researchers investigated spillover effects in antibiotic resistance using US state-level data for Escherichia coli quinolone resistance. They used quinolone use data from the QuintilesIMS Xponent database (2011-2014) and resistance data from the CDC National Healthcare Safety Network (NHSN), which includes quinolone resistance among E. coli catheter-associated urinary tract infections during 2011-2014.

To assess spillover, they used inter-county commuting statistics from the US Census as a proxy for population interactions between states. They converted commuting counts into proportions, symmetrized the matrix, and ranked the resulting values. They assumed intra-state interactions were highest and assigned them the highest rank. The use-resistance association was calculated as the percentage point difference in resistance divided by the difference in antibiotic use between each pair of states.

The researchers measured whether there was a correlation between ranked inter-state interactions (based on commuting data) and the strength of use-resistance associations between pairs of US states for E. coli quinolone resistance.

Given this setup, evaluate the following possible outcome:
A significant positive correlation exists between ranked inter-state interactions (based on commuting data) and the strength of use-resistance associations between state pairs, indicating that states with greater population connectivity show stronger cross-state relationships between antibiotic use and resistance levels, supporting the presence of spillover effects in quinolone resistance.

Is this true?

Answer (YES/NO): NO